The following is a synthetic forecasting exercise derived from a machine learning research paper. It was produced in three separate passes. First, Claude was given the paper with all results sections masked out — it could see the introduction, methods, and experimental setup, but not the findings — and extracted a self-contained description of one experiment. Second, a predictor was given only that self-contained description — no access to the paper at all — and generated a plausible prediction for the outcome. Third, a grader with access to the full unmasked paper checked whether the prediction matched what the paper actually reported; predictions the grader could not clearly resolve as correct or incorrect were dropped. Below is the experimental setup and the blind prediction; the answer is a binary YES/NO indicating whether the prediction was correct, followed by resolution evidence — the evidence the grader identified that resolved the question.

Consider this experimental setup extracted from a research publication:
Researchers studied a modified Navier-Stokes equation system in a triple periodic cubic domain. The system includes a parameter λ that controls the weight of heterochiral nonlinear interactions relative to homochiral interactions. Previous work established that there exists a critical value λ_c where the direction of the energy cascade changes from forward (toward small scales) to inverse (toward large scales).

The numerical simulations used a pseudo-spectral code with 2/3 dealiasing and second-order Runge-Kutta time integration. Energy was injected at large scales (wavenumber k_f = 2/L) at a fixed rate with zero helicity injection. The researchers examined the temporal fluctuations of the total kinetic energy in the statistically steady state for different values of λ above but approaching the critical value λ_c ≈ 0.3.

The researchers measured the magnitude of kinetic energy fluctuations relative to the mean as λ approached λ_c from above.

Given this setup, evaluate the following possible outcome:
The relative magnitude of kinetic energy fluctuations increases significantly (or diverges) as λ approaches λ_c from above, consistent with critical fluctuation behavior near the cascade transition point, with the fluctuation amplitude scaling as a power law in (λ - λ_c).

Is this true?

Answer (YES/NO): YES